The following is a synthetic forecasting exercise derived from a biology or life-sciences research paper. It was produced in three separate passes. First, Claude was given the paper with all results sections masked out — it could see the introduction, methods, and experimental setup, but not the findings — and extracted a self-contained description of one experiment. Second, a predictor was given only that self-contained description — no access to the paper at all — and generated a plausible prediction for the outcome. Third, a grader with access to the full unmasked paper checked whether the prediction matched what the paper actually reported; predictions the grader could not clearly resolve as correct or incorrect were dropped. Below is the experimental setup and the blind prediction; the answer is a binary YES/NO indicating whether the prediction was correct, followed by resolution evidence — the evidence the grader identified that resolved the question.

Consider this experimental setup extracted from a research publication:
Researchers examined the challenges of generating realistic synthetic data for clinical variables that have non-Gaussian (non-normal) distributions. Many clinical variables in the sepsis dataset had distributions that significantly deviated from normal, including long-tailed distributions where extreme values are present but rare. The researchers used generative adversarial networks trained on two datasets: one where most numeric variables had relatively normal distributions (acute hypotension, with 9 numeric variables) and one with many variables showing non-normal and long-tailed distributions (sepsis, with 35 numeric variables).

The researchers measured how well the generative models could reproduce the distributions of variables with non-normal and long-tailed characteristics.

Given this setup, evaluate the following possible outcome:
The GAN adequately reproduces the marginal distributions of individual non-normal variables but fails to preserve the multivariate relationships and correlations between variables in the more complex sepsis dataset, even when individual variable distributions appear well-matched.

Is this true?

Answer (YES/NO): NO